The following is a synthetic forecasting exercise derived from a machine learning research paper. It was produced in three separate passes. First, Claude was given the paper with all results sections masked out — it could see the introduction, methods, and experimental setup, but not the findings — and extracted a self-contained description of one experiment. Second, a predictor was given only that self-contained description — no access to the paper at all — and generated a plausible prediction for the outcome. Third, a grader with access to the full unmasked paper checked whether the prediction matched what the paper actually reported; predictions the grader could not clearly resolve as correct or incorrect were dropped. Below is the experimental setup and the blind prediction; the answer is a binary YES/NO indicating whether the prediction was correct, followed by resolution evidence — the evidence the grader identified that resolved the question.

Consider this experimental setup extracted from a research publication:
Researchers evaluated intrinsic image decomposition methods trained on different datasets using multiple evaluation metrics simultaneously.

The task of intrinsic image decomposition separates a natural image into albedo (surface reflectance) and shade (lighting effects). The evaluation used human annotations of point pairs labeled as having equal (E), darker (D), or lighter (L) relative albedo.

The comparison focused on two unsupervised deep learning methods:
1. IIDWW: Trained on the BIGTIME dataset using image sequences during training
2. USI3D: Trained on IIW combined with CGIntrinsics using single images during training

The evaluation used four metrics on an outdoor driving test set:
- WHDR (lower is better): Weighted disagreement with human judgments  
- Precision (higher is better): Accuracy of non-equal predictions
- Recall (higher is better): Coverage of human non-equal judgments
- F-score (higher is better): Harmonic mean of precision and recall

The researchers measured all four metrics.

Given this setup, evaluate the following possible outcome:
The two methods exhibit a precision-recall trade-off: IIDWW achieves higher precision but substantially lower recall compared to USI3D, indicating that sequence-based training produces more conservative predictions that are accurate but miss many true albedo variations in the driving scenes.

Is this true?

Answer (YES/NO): NO